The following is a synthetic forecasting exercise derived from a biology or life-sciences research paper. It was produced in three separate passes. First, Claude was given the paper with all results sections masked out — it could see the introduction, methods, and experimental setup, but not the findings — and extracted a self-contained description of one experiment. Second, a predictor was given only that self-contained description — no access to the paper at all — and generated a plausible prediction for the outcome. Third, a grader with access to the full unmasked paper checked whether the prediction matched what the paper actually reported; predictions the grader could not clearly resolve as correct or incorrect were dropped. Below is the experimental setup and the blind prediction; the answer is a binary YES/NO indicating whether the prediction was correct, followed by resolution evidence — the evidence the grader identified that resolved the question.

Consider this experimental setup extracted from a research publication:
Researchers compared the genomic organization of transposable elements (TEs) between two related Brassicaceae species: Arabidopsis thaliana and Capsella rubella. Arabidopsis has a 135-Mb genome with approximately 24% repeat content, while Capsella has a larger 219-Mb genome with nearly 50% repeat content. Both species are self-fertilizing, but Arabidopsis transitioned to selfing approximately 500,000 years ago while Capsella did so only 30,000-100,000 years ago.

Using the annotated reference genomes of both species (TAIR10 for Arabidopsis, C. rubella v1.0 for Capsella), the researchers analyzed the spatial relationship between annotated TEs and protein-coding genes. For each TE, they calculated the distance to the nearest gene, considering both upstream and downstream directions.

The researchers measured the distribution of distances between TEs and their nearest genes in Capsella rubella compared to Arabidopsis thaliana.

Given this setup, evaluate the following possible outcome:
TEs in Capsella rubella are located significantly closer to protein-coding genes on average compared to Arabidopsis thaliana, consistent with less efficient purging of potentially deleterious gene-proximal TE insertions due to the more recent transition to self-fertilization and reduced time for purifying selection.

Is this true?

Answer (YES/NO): YES